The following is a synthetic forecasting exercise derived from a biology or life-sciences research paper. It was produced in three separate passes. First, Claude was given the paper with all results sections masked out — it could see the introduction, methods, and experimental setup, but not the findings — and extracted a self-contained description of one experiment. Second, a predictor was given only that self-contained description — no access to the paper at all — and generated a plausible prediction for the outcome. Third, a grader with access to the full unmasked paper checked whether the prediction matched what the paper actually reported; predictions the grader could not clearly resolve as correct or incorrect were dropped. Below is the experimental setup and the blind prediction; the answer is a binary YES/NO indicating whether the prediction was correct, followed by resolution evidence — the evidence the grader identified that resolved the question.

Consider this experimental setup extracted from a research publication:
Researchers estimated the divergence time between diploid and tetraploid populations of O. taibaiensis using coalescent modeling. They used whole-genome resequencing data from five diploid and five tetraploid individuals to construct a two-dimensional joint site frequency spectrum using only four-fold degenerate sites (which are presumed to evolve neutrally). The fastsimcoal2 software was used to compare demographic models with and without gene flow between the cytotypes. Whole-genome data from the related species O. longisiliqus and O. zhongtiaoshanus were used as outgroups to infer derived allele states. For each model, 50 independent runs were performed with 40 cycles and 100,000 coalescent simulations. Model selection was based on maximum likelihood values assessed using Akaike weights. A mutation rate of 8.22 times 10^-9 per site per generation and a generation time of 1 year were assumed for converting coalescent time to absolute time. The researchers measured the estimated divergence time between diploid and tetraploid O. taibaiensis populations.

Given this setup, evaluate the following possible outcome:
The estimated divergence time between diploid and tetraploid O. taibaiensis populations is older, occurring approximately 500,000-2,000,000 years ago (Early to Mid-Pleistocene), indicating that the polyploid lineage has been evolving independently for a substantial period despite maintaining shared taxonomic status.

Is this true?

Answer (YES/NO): NO